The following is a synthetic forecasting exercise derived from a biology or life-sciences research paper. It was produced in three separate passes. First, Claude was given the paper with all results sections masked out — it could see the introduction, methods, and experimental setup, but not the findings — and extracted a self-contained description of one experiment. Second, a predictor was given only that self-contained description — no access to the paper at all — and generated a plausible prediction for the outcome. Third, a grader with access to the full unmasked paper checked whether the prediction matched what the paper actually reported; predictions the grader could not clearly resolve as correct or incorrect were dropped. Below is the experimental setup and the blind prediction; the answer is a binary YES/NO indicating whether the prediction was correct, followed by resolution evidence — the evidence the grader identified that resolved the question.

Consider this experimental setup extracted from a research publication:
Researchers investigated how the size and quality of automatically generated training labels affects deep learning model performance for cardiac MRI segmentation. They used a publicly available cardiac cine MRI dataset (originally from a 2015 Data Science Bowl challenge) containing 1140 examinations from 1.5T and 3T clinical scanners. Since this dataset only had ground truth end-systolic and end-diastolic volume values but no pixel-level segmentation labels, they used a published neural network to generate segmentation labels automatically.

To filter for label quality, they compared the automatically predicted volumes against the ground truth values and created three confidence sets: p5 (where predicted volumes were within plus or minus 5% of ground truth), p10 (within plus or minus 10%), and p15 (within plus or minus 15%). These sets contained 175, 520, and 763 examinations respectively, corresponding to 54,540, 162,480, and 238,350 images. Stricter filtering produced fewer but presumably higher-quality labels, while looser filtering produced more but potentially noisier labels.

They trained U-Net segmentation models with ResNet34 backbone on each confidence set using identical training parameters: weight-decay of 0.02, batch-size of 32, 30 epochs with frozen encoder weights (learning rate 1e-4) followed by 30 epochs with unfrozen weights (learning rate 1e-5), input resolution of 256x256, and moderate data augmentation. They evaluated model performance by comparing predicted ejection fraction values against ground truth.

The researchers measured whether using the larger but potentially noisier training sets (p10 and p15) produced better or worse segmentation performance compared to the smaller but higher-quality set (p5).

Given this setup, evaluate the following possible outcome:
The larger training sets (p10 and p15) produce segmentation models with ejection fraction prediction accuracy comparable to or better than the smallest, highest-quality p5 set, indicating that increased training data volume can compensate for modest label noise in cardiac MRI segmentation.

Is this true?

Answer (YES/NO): YES